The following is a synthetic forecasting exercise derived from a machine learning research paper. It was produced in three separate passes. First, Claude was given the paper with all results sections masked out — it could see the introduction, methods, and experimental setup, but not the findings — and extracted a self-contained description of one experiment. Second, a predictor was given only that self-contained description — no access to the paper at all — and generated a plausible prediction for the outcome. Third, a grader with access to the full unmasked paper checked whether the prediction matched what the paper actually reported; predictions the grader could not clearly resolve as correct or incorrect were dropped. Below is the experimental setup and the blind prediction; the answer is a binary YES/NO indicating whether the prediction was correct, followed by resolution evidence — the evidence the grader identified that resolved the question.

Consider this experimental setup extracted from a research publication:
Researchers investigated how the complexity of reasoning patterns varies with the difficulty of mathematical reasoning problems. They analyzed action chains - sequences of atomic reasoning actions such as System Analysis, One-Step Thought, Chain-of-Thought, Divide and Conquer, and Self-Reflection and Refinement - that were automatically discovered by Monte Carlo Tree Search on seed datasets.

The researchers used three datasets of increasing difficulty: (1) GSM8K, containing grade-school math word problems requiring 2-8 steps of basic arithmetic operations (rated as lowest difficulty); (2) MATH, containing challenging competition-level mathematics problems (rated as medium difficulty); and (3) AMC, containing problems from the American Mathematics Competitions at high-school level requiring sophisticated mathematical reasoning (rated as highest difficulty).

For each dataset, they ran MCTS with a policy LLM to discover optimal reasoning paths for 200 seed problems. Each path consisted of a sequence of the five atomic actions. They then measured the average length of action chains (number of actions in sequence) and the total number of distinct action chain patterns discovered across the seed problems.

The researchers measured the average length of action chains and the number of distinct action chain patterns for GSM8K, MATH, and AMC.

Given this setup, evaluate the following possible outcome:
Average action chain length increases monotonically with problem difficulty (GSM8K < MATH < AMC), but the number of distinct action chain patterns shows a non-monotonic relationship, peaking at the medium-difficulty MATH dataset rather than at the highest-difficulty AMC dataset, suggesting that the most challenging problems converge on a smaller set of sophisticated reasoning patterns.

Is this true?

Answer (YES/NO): NO